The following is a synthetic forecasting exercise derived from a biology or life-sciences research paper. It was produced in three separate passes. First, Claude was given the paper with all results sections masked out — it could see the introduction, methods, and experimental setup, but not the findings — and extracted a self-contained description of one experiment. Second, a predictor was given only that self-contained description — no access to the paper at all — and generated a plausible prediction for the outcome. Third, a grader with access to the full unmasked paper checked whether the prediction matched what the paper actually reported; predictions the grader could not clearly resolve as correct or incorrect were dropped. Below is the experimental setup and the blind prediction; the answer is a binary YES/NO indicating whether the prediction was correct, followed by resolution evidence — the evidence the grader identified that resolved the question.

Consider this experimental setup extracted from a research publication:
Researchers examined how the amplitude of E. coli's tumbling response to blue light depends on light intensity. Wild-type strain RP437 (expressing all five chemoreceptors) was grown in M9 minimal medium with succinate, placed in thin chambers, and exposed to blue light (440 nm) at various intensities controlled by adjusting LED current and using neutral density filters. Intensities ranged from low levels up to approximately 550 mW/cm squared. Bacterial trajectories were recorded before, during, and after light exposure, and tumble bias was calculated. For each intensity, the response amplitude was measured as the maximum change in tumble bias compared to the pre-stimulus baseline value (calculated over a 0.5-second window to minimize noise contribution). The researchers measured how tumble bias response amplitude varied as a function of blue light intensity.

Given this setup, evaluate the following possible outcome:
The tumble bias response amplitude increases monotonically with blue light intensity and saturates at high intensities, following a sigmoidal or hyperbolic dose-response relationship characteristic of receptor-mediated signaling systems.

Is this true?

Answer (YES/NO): YES